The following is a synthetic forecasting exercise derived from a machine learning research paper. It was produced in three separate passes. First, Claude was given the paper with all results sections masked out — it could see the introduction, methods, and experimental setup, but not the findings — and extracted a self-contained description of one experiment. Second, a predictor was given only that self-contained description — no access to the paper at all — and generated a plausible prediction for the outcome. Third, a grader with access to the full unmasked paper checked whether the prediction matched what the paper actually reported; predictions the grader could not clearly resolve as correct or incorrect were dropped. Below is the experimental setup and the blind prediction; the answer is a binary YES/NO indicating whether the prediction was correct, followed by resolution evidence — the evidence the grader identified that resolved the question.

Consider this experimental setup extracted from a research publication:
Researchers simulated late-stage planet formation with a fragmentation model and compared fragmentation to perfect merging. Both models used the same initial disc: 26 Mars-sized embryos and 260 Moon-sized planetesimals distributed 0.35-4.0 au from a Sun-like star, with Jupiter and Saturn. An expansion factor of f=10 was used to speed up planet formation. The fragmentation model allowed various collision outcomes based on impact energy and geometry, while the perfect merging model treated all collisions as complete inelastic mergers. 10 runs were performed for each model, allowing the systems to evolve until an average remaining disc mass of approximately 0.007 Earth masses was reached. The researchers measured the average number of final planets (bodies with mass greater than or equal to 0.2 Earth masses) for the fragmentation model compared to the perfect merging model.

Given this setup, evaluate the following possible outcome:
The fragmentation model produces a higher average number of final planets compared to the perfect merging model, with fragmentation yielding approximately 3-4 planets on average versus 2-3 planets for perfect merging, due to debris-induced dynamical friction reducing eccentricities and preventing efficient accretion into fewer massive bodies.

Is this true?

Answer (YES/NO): YES